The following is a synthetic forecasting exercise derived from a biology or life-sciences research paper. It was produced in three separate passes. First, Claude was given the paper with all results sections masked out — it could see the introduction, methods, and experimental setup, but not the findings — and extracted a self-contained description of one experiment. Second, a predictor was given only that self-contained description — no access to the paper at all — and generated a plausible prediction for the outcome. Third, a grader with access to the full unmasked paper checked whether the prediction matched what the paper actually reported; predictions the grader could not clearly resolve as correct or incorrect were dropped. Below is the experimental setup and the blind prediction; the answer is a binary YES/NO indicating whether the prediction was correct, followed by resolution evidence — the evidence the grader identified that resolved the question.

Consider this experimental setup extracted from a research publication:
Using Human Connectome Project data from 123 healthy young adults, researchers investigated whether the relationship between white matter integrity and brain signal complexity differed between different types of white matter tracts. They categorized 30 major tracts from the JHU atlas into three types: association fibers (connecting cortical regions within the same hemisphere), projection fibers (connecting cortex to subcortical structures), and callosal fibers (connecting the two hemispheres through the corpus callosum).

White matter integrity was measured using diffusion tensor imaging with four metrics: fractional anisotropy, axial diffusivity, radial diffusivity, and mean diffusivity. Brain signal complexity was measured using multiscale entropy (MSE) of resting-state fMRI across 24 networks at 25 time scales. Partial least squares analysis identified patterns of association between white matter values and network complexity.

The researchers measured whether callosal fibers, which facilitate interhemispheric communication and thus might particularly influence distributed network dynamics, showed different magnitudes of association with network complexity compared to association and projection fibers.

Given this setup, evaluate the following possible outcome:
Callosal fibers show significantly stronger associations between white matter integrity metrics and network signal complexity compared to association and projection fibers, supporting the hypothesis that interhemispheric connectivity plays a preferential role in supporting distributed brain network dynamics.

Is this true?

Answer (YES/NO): NO